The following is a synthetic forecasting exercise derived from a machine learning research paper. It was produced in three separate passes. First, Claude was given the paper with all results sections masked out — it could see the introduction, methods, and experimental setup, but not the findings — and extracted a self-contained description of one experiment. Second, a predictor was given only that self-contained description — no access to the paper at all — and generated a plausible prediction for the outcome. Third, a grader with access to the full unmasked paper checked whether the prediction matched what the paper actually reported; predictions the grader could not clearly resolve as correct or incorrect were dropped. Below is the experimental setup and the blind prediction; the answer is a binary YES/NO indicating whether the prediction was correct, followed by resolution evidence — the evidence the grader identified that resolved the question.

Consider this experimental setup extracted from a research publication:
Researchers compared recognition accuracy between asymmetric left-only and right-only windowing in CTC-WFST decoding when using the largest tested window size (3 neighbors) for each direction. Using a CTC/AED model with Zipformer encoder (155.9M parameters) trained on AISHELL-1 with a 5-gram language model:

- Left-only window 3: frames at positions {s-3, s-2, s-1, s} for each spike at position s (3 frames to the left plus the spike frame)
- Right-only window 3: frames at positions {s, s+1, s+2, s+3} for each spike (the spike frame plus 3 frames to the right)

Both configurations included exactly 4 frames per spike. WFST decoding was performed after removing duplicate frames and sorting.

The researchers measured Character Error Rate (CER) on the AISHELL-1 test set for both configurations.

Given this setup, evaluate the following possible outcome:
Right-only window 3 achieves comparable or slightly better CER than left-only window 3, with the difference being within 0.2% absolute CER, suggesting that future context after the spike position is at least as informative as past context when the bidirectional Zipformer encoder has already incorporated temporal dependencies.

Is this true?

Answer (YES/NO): NO